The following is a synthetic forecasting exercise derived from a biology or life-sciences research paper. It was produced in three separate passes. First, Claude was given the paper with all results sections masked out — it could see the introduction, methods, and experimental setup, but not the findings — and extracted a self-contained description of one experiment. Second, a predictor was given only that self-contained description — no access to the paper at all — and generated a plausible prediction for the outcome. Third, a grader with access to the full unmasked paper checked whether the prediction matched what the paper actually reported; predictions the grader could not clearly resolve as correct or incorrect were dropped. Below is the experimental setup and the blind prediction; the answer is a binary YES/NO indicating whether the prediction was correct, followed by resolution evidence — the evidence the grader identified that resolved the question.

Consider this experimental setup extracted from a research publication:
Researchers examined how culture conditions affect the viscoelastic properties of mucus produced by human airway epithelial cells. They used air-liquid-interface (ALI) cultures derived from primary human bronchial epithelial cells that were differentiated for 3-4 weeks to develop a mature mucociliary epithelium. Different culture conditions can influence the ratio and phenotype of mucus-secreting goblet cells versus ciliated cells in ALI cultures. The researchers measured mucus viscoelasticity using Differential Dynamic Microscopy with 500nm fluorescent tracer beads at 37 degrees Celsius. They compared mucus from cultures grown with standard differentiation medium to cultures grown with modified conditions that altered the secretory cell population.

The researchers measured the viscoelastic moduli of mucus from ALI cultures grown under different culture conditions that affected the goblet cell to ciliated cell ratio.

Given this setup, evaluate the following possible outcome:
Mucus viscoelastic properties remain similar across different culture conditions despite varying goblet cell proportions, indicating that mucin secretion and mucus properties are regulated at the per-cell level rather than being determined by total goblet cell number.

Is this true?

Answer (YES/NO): NO